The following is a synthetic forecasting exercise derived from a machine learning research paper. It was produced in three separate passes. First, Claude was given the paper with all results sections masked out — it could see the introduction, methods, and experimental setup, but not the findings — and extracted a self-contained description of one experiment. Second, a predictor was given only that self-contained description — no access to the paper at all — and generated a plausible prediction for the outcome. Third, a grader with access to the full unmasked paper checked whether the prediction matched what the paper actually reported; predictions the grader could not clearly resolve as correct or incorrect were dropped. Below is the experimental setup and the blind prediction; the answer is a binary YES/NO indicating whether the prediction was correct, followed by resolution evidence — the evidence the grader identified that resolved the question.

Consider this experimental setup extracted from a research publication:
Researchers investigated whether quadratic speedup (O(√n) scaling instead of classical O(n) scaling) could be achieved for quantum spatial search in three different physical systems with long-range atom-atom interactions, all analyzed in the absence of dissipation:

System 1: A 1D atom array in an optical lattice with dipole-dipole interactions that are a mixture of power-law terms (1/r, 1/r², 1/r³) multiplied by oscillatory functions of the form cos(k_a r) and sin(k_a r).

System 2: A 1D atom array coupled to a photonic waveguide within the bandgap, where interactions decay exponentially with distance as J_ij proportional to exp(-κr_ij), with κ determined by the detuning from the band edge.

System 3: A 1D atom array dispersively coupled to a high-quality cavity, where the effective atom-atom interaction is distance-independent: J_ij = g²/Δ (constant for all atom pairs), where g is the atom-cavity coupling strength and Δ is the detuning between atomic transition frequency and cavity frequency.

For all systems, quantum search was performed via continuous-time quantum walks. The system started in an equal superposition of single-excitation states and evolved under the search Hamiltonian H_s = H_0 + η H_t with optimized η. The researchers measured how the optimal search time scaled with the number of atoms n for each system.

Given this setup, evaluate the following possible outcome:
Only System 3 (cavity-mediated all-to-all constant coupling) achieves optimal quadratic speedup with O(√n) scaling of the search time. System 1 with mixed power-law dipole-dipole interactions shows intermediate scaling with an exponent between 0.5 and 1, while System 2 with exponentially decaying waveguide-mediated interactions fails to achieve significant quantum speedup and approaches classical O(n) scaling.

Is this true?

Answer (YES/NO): NO